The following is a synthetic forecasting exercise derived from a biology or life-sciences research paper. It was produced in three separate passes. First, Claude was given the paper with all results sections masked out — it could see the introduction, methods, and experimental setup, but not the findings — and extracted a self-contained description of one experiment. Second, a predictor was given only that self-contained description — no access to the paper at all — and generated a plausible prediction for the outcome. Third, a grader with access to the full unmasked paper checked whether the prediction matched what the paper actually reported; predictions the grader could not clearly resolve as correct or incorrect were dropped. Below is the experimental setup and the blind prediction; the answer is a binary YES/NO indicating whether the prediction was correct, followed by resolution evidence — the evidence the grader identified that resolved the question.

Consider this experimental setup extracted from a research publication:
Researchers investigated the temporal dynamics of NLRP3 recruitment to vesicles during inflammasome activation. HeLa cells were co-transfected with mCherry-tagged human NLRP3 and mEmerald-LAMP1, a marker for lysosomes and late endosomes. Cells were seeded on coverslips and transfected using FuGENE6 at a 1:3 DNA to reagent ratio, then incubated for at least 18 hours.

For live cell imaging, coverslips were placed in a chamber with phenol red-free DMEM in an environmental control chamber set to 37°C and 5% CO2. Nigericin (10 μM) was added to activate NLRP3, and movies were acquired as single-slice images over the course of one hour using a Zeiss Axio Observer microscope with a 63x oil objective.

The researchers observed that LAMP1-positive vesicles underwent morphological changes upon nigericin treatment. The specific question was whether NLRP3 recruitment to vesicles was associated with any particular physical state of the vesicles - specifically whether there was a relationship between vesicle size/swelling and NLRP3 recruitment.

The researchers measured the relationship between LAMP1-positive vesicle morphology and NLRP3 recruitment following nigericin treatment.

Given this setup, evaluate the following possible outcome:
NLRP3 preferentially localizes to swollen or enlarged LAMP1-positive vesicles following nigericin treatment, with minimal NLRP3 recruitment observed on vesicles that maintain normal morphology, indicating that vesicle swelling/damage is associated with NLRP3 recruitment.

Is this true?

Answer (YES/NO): NO